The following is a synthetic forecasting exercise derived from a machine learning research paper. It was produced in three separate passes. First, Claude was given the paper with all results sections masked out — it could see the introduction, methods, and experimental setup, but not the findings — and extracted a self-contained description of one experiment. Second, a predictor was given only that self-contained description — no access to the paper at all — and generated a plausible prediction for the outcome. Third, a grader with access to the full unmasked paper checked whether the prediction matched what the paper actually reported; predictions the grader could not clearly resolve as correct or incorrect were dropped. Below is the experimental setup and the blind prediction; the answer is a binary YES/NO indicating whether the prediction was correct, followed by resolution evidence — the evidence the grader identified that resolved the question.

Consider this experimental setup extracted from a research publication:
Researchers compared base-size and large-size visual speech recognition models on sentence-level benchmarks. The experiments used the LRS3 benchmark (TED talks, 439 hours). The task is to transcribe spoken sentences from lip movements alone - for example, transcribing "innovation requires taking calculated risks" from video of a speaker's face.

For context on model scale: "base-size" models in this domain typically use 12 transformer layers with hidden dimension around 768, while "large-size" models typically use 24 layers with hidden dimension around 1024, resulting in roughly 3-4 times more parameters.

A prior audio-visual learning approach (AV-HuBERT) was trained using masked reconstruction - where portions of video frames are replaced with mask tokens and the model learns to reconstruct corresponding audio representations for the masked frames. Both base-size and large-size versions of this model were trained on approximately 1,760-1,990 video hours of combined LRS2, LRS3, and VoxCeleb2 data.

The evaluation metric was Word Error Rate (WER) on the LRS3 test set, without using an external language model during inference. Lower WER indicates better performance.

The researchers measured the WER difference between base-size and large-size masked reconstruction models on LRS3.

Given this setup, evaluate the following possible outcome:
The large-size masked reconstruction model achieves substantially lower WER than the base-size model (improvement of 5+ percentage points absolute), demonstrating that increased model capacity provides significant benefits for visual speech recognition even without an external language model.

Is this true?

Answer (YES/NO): YES